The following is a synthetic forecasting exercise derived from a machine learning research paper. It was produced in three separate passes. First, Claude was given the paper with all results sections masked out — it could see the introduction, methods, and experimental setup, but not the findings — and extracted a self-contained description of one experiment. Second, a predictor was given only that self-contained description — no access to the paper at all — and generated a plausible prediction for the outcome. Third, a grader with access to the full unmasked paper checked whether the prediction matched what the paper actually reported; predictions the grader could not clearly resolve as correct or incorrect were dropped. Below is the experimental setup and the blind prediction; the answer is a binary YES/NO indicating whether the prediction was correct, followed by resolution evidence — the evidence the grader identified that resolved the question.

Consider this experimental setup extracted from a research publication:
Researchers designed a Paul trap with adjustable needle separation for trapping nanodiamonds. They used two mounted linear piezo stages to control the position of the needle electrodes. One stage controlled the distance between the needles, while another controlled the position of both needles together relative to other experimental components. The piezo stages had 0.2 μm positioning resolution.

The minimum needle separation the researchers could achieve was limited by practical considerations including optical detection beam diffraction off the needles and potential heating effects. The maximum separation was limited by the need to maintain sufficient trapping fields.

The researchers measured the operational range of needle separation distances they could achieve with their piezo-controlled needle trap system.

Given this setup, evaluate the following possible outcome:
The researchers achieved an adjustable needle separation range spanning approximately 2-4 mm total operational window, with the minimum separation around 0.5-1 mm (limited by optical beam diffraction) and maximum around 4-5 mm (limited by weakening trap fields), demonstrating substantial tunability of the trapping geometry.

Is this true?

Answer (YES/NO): NO